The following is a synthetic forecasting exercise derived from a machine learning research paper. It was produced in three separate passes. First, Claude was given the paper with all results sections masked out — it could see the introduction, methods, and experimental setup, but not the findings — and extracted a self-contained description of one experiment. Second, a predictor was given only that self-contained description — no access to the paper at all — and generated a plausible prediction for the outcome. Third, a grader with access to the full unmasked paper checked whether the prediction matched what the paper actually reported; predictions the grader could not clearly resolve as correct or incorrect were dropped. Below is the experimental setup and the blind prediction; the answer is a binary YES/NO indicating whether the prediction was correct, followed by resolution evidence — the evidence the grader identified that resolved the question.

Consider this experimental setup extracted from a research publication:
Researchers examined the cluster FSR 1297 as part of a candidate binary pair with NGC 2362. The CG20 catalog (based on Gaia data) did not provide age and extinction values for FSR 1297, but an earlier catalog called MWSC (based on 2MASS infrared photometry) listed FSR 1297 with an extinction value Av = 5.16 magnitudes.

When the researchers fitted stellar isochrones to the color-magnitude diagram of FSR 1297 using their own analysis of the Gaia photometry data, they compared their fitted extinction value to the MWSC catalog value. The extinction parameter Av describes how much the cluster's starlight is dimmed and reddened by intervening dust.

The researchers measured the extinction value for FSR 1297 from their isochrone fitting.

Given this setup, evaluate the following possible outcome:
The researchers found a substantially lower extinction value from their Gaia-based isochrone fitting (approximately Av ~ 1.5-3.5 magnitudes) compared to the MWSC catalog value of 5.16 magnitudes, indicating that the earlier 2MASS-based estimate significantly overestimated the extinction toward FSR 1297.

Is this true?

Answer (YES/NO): NO